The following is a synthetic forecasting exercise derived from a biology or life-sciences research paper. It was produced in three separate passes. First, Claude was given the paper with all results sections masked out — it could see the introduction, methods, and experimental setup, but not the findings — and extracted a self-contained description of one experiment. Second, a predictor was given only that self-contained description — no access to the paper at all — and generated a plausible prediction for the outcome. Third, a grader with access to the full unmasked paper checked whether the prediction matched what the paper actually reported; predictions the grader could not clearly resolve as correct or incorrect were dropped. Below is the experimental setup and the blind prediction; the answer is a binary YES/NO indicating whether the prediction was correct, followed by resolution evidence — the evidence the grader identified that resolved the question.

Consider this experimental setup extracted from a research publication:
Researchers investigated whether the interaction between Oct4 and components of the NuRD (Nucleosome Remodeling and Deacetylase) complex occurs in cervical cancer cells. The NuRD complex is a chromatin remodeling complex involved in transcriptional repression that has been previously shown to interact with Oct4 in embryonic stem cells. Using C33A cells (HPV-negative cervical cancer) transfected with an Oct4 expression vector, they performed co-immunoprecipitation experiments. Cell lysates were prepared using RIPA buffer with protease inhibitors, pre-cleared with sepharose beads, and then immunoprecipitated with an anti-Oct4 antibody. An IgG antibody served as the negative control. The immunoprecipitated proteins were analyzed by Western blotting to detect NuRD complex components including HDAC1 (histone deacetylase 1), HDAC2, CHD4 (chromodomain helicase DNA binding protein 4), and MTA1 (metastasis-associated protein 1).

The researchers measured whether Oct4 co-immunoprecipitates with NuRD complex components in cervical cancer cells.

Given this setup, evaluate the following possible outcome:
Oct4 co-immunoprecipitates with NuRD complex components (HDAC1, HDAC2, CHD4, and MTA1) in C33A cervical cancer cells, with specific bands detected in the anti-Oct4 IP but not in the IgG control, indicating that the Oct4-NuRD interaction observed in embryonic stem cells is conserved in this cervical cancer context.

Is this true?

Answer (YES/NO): YES